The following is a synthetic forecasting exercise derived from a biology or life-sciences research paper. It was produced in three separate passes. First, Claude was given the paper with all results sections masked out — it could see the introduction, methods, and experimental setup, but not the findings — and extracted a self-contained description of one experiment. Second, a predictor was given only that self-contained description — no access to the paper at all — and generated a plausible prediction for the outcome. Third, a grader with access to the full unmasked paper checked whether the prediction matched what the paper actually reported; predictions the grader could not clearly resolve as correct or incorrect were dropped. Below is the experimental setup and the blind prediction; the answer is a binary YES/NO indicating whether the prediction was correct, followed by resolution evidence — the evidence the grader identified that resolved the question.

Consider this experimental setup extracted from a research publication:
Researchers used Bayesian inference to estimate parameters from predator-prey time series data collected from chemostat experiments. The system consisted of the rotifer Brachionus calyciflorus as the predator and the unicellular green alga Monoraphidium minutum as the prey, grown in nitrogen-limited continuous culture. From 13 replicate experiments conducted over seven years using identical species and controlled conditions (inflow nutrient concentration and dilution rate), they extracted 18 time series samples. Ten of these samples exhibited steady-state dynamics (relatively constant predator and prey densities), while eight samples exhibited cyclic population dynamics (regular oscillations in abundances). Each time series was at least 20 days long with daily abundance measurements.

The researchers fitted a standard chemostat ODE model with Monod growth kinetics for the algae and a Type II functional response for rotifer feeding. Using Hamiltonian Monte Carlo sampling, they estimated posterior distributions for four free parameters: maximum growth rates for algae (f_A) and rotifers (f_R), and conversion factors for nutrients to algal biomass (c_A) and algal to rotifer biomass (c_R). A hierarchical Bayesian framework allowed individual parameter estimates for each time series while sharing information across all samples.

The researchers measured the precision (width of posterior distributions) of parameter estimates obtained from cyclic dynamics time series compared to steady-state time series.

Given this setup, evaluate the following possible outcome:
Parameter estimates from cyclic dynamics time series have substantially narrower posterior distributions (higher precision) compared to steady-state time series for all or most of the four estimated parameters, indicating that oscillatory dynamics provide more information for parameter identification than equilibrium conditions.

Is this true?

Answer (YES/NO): NO